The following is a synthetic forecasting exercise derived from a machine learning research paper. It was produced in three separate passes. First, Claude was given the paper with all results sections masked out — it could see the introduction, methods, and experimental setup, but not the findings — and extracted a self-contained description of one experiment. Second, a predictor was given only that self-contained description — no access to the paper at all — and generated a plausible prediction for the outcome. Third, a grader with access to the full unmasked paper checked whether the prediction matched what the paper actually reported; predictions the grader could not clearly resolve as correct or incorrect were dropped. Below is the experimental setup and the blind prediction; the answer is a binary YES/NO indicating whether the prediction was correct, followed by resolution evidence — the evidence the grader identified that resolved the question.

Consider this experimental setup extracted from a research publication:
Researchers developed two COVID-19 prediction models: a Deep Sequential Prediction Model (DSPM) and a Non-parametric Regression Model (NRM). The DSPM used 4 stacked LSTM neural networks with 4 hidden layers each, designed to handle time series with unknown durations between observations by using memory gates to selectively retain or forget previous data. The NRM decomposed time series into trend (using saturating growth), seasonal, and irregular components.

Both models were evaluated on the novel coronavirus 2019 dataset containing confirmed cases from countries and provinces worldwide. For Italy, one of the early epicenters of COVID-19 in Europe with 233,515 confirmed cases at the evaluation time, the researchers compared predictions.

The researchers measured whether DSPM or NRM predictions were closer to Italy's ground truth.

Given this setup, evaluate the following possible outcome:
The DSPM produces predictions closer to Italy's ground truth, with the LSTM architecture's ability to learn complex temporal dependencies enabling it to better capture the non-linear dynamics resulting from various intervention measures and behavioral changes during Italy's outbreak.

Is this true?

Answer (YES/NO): NO